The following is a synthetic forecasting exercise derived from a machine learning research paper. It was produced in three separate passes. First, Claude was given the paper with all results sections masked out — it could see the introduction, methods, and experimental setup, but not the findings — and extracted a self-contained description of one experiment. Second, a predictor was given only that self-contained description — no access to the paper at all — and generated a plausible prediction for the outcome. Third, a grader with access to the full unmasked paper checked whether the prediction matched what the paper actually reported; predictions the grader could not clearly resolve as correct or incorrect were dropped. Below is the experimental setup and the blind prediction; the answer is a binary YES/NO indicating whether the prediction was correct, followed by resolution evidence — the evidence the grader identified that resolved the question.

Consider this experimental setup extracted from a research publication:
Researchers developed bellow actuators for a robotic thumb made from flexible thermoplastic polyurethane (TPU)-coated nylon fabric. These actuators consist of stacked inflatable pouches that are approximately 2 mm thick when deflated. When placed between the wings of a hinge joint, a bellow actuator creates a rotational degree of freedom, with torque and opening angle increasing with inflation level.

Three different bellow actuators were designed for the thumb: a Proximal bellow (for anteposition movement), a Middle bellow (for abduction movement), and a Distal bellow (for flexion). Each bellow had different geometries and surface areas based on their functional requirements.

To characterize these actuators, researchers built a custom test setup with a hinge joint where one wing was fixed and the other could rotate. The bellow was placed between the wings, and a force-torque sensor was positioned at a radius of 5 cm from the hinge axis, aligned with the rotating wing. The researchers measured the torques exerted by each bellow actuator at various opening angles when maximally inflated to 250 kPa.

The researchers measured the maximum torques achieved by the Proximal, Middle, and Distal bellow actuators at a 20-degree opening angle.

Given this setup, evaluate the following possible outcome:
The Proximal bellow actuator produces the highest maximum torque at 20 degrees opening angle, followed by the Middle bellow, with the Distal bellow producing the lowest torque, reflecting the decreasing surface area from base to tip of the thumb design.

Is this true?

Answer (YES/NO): YES